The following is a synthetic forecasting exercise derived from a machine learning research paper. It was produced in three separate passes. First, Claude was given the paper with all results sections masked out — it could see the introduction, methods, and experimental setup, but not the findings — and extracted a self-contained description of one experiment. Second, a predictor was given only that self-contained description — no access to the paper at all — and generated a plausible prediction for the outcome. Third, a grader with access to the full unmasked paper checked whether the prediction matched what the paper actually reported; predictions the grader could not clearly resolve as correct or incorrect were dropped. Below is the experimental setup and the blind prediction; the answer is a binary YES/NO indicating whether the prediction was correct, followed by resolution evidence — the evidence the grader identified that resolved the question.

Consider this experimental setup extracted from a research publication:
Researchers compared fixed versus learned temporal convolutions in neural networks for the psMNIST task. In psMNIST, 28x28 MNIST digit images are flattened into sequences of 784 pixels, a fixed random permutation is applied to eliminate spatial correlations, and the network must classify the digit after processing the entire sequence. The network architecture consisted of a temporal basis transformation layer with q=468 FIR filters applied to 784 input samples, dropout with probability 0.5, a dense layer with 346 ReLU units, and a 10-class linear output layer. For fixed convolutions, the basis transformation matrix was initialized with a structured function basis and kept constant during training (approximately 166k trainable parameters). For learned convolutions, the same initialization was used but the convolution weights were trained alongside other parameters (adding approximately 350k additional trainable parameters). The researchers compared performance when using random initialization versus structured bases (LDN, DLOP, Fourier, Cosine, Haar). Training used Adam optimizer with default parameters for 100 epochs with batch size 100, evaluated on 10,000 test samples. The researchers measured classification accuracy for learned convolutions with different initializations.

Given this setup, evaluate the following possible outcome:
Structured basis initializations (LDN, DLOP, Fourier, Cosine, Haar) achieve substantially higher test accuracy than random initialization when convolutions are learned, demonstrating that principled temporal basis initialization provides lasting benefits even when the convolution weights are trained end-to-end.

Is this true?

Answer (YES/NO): NO